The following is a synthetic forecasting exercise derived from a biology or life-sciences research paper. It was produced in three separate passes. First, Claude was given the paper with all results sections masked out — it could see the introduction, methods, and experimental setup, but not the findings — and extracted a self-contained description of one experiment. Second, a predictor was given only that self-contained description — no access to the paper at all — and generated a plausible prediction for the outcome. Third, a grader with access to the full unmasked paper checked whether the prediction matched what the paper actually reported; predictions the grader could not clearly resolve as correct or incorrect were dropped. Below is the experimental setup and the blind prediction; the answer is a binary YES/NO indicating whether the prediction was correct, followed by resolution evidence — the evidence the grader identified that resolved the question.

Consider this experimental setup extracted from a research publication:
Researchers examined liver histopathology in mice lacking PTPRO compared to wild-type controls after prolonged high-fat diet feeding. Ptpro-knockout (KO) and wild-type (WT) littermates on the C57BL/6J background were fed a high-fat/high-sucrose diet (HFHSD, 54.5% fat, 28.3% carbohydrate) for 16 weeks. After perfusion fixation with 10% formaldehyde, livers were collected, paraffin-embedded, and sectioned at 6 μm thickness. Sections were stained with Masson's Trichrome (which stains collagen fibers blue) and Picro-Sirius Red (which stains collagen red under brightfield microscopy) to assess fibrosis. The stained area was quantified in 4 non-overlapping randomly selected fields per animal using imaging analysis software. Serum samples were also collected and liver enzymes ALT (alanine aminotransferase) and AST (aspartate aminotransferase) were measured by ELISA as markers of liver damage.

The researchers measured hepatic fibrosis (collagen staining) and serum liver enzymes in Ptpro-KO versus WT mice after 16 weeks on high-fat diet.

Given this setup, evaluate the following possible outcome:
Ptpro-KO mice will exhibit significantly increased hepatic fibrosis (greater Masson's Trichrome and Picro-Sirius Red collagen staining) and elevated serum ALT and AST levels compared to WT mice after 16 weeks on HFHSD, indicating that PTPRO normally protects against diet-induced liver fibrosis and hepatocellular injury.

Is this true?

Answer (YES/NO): NO